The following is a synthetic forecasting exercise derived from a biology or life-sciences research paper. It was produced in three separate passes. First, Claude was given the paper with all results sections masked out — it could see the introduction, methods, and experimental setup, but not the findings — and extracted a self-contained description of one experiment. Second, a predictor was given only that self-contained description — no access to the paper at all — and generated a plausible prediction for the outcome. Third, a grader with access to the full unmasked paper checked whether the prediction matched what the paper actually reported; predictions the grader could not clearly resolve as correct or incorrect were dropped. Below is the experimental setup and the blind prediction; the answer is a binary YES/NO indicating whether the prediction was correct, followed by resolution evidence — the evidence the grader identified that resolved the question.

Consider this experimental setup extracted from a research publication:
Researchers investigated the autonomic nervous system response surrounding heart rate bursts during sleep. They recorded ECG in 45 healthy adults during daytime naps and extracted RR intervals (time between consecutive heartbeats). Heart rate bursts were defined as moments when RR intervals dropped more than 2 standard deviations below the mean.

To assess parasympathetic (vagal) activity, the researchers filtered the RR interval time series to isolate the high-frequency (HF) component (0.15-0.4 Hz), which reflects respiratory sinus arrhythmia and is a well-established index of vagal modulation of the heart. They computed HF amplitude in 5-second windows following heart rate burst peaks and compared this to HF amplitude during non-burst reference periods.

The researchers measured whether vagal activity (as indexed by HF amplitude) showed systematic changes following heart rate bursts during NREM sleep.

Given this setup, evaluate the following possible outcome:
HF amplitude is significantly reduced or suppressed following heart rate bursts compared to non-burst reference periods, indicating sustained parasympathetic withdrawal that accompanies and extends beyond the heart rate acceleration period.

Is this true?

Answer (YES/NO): NO